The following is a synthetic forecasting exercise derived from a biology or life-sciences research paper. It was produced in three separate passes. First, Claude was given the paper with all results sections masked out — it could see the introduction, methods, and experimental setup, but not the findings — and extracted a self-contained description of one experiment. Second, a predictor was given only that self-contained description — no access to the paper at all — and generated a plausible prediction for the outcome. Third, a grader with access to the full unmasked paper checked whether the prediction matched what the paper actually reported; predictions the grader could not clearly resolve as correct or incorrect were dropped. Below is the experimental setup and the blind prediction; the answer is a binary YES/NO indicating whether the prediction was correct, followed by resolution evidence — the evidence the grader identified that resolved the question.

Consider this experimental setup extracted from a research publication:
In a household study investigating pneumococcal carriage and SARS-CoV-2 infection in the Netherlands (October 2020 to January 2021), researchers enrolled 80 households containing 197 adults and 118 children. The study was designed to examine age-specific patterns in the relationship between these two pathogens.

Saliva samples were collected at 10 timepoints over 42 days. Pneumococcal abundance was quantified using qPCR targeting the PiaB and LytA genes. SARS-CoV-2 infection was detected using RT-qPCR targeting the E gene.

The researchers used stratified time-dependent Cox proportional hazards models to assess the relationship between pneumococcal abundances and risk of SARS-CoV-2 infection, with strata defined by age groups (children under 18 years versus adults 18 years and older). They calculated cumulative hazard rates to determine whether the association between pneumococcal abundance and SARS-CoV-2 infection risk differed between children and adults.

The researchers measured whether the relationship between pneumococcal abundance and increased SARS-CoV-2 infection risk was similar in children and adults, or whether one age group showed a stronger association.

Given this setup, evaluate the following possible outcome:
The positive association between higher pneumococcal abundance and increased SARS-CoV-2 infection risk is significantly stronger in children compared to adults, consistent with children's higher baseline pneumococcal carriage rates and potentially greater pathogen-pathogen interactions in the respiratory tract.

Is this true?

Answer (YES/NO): YES